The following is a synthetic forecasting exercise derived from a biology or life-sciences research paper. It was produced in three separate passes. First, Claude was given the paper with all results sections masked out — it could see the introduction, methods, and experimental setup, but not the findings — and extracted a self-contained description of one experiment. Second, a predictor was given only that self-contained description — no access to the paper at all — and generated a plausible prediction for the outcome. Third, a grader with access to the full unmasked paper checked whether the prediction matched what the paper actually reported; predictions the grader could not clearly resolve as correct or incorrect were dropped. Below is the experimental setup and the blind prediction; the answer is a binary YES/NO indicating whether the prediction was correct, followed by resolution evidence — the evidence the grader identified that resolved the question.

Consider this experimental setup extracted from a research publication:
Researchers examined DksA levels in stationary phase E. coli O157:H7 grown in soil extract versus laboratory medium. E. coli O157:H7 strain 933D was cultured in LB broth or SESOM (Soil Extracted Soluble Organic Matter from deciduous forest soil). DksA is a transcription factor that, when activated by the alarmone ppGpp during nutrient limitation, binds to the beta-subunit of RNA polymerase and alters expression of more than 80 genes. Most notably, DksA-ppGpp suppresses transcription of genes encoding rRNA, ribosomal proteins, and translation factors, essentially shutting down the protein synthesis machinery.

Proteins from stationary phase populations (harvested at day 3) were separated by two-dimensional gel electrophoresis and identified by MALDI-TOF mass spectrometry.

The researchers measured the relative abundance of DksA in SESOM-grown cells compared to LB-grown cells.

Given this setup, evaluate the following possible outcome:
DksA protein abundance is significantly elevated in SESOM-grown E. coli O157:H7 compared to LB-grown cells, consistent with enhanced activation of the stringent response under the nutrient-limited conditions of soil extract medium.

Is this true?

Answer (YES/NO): YES